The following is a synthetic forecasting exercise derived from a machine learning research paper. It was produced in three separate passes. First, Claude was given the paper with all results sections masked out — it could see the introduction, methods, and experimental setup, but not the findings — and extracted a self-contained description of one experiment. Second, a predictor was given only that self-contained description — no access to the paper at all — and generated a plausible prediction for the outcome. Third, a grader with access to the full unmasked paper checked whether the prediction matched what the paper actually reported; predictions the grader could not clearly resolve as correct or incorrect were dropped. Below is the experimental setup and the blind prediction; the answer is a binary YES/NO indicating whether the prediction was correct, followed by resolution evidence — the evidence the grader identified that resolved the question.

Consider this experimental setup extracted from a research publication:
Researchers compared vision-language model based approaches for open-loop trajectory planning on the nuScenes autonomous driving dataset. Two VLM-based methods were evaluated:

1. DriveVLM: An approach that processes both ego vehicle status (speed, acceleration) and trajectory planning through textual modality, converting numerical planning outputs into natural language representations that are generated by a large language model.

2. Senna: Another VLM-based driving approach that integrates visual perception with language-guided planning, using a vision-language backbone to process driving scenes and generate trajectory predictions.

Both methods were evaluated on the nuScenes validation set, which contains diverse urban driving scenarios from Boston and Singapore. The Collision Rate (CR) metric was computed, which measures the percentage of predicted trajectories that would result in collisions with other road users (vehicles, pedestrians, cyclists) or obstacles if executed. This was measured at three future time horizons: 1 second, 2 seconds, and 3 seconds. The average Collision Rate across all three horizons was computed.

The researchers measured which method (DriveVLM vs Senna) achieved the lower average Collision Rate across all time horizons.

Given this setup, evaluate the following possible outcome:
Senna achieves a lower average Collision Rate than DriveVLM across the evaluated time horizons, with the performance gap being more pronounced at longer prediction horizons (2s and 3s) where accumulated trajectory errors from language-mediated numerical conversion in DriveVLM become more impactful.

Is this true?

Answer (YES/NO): NO